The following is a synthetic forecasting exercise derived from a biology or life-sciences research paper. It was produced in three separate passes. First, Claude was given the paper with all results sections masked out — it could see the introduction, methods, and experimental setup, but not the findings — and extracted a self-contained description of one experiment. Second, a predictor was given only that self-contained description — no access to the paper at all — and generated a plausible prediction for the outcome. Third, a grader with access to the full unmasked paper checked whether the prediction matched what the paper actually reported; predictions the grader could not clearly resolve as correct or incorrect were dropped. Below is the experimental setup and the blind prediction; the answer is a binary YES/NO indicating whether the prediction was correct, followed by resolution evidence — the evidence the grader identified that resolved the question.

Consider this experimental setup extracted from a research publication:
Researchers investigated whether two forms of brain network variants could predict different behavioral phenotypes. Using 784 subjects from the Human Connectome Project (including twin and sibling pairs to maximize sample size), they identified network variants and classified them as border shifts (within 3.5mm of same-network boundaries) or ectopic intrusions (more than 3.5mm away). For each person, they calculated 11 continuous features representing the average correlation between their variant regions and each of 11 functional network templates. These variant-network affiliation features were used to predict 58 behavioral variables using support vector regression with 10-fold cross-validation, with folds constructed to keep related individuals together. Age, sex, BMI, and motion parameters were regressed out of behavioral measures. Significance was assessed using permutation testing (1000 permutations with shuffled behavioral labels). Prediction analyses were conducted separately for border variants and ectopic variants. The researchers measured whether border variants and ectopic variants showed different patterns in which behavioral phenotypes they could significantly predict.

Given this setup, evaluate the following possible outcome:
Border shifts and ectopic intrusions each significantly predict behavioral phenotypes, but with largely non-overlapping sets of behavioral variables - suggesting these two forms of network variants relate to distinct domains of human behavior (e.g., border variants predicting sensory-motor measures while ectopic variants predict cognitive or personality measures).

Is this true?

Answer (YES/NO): YES